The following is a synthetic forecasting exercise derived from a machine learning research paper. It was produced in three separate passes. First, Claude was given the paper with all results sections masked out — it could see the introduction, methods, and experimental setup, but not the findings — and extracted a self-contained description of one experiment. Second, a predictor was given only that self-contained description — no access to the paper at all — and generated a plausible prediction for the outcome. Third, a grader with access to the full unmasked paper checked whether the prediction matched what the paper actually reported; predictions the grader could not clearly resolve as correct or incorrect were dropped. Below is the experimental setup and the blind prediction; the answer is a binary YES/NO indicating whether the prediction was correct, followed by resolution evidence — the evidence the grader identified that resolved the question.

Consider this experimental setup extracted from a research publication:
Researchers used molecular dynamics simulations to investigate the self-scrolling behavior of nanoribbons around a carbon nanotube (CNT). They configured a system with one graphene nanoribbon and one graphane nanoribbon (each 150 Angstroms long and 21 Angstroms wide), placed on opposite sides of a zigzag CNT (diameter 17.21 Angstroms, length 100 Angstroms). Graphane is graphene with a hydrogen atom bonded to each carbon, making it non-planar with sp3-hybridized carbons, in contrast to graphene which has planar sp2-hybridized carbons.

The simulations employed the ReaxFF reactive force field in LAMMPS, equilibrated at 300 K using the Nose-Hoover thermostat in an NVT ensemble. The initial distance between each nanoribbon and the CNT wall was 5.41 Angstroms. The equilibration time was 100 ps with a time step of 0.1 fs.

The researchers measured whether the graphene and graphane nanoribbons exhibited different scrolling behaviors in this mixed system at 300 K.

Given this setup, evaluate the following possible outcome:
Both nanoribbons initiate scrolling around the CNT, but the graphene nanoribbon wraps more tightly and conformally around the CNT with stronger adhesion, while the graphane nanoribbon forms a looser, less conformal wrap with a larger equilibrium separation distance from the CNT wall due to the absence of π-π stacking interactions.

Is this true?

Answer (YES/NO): NO